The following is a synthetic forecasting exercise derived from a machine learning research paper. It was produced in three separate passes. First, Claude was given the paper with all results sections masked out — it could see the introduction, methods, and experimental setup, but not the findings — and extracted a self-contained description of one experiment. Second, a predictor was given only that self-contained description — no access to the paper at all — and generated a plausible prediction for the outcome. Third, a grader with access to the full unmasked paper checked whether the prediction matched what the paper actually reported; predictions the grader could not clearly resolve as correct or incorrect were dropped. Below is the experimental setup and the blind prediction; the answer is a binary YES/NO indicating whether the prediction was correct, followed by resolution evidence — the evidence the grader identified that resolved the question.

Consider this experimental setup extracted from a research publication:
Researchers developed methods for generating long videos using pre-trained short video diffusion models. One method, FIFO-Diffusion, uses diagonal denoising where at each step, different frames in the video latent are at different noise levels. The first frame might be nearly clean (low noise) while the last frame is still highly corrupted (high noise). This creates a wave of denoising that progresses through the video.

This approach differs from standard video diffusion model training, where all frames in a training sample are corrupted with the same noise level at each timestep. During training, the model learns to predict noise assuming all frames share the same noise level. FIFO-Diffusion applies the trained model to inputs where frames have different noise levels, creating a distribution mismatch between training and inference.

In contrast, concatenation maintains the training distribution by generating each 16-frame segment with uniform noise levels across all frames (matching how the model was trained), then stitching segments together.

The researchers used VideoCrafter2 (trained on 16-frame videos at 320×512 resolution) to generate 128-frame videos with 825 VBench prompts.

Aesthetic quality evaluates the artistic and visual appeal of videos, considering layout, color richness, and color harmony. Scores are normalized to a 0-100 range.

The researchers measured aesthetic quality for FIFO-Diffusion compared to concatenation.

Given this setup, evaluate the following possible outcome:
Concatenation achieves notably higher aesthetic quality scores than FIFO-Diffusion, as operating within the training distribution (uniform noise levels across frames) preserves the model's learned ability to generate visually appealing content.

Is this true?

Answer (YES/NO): NO